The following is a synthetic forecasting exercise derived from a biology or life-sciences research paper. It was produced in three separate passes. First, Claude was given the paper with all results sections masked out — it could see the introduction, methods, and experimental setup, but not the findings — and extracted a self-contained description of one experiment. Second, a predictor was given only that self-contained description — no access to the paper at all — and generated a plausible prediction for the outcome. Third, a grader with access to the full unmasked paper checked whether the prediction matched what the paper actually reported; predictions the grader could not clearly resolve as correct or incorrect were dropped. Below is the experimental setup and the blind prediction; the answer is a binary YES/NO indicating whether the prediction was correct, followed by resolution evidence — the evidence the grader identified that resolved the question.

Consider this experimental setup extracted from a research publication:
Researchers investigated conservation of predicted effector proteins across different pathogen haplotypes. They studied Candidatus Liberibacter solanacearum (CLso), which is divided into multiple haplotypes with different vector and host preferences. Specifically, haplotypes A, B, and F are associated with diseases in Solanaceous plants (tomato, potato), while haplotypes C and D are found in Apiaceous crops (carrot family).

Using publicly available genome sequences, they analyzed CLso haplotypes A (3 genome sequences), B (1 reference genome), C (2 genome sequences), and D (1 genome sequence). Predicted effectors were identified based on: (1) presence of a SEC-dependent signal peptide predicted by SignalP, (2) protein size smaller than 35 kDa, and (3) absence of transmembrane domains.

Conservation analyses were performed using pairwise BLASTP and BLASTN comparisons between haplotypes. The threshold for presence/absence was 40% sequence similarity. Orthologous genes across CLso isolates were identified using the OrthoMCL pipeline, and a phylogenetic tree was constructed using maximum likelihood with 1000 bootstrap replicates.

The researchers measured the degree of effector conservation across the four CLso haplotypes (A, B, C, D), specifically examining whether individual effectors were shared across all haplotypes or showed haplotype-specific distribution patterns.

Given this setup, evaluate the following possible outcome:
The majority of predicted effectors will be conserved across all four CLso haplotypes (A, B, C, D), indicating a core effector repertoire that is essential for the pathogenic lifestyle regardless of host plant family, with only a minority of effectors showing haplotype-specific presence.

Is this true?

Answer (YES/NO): NO